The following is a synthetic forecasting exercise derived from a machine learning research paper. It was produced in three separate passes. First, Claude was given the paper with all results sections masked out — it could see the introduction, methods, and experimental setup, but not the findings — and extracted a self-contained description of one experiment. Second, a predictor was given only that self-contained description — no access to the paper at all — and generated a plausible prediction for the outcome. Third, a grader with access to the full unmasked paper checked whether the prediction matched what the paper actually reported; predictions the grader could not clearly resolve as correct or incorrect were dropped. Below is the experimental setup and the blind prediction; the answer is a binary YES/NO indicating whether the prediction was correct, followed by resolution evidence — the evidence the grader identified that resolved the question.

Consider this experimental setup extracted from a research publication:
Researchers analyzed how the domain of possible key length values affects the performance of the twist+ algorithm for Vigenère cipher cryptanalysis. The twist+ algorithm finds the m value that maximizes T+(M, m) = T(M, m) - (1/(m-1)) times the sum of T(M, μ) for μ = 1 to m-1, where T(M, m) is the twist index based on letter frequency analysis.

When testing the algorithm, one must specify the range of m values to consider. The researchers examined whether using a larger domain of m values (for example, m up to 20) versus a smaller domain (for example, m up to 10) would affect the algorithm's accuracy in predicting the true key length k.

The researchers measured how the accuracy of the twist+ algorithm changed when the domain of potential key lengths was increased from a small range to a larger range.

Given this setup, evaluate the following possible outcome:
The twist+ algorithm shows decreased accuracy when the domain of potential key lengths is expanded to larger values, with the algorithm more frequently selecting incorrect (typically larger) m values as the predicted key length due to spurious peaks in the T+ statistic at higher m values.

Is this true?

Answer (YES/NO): YES